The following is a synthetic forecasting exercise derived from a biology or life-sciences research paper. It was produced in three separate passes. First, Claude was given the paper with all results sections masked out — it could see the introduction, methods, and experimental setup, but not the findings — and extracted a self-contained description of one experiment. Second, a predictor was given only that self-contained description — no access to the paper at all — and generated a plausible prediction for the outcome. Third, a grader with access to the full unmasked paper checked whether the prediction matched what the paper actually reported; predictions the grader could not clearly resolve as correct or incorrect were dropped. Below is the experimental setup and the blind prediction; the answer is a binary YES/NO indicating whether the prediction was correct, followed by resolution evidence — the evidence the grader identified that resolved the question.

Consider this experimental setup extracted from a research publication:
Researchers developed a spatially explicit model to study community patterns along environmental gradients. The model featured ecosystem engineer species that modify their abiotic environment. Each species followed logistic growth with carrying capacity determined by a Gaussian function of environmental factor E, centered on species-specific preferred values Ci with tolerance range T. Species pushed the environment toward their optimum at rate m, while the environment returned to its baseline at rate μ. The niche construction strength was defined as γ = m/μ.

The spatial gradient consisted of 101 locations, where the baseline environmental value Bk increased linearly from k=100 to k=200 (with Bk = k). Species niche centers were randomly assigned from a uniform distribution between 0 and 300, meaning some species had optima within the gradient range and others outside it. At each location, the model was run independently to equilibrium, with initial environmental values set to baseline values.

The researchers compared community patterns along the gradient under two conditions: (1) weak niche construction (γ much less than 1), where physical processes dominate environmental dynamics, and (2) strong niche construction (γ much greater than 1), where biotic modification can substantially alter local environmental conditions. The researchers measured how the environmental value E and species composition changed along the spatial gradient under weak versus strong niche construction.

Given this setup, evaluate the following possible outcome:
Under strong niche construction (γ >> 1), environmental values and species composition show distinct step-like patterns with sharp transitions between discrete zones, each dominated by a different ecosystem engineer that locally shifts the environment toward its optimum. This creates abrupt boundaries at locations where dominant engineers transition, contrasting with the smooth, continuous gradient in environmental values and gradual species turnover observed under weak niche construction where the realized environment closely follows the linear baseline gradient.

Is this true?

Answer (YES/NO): YES